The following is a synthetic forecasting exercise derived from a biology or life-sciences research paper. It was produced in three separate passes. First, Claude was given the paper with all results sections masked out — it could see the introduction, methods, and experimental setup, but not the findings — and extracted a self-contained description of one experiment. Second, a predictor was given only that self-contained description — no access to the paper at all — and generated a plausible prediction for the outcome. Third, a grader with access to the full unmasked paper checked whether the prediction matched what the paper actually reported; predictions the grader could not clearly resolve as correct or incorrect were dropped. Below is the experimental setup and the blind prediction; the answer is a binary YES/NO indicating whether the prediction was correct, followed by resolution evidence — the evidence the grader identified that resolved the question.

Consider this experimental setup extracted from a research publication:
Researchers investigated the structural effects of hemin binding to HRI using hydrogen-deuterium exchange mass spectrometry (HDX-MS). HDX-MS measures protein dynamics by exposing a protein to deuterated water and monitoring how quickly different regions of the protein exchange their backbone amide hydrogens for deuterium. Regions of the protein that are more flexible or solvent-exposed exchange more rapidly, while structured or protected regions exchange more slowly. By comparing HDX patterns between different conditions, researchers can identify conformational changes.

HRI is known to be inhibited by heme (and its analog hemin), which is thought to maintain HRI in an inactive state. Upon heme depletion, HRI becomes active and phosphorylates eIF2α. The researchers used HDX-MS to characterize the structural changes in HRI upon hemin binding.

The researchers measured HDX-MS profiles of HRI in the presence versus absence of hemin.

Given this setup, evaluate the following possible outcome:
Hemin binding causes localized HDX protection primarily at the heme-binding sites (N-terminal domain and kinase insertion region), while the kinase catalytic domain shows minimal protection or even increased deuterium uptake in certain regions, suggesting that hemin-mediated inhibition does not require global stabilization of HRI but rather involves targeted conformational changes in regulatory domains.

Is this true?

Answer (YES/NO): NO